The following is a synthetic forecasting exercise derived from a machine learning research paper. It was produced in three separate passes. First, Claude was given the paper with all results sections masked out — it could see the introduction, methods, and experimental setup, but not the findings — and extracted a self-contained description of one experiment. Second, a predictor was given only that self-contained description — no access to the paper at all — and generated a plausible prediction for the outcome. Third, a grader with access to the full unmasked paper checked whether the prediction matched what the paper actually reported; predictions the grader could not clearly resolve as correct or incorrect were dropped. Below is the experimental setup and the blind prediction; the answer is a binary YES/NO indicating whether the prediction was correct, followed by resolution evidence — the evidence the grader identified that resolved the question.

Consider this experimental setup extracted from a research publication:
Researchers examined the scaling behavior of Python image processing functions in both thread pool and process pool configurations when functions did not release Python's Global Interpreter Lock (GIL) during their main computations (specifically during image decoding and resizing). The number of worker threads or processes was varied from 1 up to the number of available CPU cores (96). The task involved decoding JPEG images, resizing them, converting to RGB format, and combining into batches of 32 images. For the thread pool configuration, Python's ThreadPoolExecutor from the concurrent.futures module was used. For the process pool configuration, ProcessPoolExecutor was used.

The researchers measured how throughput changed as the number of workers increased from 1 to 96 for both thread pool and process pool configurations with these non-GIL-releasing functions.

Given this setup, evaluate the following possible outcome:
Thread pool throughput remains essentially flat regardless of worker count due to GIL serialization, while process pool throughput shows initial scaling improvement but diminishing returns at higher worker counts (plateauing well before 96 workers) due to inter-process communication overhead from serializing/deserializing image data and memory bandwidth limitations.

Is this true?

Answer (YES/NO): NO